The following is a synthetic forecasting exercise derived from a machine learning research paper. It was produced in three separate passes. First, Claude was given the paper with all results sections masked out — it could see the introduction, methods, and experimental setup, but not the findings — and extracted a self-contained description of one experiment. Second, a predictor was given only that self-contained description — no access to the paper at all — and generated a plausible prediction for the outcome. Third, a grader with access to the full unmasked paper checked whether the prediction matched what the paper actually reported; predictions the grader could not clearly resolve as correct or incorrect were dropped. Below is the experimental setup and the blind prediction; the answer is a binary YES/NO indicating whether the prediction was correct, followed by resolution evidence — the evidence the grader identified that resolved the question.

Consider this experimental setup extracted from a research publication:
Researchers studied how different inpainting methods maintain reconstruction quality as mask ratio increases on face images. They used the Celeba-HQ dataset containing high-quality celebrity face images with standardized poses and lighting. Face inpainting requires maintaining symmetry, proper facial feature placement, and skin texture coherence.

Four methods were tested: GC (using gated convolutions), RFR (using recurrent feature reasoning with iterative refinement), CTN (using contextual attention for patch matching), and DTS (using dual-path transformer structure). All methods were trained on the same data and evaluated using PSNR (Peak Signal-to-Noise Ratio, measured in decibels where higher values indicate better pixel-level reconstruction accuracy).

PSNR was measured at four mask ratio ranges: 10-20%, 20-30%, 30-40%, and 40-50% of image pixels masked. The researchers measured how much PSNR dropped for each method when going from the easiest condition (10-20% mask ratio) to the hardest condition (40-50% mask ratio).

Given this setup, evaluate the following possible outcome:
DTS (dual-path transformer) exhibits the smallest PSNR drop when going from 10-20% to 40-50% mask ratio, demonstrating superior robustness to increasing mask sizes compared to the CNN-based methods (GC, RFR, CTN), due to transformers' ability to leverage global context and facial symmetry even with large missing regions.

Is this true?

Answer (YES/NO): NO